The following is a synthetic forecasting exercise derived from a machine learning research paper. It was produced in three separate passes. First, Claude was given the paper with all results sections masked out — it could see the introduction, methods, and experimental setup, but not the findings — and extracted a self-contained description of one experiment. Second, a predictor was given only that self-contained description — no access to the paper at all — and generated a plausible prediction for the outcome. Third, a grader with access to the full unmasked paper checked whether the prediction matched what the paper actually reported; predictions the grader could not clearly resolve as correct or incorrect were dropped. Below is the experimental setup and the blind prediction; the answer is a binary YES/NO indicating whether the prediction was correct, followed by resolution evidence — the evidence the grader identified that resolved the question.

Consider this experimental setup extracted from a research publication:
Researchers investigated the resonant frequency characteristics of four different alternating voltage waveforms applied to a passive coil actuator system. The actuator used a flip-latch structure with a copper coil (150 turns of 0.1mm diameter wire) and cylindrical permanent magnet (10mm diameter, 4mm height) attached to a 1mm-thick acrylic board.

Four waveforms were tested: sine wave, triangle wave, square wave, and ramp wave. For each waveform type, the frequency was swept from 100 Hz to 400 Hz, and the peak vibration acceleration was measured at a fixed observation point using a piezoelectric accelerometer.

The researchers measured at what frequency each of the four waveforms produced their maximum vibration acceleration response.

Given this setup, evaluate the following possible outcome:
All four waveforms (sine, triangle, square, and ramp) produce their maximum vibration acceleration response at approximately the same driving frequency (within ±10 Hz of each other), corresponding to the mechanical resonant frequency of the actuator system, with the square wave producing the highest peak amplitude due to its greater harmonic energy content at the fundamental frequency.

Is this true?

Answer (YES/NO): NO